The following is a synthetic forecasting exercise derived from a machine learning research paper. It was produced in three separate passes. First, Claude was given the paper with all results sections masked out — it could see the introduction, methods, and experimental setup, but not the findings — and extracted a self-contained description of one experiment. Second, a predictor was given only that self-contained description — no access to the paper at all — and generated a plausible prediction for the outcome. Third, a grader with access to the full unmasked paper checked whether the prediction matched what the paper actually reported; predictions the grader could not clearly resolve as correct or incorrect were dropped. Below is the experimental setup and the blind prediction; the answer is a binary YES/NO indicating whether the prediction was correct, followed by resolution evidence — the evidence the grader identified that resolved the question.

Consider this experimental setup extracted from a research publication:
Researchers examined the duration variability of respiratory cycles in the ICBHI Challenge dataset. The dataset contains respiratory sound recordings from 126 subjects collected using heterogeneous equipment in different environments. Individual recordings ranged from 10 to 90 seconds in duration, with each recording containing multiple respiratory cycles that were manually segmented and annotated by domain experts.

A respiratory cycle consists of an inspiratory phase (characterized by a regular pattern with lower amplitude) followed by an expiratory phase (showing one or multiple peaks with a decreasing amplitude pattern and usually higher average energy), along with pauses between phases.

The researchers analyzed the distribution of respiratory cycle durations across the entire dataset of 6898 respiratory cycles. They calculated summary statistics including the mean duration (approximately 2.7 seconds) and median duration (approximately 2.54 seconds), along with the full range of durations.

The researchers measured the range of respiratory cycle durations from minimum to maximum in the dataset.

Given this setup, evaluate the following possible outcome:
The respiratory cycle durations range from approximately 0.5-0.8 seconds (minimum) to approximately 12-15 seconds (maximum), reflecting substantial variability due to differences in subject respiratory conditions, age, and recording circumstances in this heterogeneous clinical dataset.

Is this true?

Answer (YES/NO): NO